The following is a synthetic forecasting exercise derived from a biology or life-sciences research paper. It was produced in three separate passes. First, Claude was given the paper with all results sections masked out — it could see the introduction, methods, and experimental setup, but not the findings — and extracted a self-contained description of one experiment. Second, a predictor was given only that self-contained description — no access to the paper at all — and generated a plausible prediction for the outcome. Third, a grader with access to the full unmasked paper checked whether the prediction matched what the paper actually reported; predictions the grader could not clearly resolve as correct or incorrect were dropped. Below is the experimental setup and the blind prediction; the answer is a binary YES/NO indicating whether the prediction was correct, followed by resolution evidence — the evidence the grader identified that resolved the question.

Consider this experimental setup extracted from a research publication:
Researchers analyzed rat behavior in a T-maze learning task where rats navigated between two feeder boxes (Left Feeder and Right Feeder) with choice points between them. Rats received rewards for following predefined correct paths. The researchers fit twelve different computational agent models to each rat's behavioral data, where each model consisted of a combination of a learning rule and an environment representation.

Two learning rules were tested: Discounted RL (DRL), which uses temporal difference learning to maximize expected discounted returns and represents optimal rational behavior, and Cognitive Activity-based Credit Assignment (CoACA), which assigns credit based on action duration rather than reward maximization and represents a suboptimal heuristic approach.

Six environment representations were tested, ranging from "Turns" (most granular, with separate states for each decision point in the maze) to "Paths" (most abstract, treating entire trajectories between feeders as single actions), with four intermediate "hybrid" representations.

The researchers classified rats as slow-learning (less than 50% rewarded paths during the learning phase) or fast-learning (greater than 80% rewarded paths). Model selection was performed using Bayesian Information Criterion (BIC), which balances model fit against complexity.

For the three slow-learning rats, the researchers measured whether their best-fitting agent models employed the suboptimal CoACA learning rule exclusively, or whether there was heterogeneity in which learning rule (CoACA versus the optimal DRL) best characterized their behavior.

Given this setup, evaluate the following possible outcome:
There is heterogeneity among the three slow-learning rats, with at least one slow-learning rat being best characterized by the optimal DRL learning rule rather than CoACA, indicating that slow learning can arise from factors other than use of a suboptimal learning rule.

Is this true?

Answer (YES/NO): YES